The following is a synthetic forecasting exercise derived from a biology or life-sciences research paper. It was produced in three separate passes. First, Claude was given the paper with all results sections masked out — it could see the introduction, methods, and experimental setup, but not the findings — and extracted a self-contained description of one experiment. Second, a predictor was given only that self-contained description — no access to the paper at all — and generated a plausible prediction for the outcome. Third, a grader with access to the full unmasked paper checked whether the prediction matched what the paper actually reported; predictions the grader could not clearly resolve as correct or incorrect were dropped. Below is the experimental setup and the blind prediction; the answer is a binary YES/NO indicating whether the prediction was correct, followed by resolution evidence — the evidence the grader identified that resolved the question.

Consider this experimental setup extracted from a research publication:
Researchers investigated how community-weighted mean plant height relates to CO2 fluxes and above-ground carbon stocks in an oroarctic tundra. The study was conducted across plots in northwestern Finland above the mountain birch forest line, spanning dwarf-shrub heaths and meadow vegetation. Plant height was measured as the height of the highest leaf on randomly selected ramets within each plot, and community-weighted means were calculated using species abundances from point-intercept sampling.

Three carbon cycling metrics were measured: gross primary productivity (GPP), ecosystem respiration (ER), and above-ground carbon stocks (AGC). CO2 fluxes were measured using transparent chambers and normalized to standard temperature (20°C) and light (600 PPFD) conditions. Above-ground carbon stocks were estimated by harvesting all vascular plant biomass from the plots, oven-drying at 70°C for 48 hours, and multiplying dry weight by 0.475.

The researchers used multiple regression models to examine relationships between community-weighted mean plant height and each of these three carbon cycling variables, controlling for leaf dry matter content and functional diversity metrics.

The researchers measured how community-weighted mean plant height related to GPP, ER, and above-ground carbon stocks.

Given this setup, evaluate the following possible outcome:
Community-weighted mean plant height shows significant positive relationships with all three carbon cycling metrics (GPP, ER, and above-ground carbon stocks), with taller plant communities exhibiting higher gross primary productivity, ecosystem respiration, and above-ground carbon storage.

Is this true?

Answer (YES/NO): YES